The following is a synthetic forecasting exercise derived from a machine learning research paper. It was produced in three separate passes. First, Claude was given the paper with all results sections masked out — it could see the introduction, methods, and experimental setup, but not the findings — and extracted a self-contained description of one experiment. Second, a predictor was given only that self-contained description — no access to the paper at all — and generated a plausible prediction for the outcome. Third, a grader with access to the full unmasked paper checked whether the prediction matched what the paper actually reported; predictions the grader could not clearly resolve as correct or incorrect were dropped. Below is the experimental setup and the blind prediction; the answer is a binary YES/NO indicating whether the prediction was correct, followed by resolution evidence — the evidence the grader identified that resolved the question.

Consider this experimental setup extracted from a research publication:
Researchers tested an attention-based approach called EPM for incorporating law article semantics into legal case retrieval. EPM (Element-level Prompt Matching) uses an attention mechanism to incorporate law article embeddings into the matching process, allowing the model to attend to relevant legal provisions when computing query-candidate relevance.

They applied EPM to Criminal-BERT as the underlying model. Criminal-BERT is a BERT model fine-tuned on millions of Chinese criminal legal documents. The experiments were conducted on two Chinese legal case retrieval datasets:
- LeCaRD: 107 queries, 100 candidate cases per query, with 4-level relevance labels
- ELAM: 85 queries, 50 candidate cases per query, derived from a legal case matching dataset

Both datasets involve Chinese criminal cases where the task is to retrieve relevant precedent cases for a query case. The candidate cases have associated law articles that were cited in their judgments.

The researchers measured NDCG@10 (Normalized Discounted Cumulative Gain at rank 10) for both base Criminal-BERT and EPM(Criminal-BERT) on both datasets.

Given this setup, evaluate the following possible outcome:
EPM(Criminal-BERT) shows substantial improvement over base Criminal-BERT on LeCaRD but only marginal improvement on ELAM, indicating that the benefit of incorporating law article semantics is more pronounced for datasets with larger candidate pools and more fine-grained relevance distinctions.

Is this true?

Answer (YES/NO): NO